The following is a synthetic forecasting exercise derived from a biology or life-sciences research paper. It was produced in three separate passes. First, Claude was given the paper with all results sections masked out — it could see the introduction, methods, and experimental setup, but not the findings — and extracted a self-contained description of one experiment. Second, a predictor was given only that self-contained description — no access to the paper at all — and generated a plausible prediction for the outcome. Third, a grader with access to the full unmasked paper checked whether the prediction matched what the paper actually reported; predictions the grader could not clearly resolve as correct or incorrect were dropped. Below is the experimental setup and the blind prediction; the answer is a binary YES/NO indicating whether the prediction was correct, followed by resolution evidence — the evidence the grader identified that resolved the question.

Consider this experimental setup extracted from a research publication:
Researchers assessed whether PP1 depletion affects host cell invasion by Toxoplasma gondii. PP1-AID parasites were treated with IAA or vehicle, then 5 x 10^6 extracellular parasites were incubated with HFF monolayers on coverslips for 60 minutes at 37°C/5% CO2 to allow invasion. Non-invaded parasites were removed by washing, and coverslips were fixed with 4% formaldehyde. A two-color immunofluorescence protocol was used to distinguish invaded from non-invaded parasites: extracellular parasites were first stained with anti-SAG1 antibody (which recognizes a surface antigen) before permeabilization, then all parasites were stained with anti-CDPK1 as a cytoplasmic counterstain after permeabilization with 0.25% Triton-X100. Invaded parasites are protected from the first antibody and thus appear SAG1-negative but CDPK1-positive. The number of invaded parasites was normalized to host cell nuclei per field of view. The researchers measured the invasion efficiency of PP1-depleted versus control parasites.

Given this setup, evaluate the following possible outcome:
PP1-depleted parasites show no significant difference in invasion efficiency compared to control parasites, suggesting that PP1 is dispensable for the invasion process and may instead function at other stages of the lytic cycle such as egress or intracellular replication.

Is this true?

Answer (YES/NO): NO